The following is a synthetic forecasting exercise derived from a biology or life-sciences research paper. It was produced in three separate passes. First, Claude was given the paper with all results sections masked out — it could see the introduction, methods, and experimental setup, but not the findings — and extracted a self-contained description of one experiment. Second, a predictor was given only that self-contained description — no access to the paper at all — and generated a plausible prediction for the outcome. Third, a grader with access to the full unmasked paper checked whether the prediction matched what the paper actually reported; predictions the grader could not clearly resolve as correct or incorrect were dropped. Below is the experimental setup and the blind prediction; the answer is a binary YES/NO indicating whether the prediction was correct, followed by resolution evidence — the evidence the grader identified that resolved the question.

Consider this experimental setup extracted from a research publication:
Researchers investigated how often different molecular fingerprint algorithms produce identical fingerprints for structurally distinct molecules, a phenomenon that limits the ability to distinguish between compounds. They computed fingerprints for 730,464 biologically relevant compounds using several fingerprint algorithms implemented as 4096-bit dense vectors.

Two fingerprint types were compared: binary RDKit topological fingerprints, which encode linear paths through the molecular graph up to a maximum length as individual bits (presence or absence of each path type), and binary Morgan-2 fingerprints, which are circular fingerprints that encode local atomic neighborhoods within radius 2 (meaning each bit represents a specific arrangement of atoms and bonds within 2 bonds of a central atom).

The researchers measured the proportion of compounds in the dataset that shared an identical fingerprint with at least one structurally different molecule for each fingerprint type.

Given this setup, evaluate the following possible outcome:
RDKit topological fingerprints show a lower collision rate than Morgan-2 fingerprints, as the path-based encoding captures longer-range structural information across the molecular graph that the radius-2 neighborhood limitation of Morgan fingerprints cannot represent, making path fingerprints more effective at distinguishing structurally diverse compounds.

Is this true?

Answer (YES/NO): NO